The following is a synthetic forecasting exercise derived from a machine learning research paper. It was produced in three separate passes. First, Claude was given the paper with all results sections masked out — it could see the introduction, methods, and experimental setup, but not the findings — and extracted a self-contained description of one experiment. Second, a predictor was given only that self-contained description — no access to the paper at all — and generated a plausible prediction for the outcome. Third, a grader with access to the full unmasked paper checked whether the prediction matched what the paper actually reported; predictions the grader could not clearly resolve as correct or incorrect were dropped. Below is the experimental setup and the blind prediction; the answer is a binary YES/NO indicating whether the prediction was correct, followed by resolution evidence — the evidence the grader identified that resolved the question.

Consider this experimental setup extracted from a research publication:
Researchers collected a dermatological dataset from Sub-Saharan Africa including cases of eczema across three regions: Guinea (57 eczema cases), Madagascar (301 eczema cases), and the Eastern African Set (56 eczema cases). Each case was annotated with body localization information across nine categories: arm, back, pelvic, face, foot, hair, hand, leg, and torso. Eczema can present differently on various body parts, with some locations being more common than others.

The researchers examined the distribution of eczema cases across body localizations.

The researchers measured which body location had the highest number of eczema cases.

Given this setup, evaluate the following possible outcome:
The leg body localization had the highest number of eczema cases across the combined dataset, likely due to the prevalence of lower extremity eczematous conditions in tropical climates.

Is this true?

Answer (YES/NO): NO